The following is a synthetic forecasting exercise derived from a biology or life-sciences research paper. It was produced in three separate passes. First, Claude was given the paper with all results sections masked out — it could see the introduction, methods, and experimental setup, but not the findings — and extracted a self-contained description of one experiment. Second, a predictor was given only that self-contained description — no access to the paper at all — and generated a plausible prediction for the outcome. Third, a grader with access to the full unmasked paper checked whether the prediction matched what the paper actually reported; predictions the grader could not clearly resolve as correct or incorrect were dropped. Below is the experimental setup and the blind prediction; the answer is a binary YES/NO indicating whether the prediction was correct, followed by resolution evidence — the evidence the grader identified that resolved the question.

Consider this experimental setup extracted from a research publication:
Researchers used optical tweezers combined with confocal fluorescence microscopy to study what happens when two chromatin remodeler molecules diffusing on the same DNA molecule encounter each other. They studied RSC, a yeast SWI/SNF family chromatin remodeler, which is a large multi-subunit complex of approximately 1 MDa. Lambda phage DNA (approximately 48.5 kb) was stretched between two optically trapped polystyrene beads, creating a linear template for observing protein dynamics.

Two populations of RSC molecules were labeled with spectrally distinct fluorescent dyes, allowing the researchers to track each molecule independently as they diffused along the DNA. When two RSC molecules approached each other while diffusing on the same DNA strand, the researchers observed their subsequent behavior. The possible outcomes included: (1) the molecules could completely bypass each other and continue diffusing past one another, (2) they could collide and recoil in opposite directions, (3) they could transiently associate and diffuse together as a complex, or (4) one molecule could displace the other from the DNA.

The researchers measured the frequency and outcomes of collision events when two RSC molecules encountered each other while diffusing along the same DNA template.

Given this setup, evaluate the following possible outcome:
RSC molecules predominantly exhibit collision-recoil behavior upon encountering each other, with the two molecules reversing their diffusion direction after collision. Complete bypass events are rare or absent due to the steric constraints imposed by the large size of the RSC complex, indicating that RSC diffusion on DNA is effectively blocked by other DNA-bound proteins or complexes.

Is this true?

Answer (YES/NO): NO